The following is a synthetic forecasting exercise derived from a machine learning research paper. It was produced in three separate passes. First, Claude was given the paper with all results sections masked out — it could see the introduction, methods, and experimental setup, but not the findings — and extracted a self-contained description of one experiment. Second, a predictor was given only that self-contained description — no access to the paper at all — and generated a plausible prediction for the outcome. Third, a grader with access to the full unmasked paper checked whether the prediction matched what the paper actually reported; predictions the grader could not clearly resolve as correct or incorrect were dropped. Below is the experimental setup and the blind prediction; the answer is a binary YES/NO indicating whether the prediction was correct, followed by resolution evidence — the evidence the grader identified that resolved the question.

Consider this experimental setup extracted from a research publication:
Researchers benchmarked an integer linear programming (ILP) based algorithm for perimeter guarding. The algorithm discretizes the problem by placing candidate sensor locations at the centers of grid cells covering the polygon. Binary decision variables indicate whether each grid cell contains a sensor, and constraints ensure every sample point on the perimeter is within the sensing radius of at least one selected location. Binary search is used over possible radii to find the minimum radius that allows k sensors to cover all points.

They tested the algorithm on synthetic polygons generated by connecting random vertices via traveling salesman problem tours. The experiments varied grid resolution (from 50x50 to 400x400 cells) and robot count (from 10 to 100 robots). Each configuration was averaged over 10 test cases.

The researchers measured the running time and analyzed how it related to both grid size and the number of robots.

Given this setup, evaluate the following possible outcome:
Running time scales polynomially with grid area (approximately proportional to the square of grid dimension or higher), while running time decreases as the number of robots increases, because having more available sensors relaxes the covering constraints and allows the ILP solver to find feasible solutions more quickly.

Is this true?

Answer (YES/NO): YES